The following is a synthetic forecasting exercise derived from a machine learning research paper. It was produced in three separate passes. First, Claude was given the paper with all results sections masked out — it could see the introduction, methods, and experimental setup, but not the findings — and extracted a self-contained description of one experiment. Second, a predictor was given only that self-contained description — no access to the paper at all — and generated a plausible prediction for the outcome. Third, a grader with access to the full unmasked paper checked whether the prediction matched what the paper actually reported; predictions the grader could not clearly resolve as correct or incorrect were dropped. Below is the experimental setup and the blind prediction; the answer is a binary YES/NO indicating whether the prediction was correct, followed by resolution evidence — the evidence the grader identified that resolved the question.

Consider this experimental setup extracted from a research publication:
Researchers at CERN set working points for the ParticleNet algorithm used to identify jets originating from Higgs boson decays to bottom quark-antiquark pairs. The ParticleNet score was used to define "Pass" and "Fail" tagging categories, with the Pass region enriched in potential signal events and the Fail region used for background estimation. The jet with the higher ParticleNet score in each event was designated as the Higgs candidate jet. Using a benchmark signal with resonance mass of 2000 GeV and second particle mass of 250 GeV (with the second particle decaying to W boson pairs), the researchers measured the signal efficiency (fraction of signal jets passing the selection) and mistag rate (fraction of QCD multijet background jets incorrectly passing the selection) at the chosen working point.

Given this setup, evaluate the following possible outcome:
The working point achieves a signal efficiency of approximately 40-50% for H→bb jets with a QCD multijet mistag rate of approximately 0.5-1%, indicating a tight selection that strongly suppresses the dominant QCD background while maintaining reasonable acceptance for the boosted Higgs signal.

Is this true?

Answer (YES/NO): NO